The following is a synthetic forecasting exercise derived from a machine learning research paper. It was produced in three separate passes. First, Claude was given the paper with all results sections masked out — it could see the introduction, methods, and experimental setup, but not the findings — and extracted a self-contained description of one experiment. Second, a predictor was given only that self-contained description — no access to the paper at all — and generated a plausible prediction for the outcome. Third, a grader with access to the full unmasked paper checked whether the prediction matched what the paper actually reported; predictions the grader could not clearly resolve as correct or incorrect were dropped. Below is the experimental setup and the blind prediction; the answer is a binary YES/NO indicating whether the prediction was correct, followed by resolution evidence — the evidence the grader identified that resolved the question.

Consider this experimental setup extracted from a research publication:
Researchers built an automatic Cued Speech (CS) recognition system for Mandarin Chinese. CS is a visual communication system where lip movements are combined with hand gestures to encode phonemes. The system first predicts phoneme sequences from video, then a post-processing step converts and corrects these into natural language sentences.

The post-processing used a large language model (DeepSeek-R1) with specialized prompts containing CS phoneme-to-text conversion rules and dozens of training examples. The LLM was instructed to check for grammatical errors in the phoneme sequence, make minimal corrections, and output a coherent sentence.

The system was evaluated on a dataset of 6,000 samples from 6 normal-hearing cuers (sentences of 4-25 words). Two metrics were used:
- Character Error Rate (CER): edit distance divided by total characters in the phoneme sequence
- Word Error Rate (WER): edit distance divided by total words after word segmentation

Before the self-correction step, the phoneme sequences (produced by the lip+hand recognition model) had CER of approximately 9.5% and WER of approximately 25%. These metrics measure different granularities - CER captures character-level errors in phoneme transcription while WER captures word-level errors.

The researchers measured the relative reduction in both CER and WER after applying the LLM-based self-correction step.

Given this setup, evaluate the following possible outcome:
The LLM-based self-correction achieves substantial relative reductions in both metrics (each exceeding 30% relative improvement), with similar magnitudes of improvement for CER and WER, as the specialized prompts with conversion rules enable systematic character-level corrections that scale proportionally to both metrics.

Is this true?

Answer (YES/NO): NO